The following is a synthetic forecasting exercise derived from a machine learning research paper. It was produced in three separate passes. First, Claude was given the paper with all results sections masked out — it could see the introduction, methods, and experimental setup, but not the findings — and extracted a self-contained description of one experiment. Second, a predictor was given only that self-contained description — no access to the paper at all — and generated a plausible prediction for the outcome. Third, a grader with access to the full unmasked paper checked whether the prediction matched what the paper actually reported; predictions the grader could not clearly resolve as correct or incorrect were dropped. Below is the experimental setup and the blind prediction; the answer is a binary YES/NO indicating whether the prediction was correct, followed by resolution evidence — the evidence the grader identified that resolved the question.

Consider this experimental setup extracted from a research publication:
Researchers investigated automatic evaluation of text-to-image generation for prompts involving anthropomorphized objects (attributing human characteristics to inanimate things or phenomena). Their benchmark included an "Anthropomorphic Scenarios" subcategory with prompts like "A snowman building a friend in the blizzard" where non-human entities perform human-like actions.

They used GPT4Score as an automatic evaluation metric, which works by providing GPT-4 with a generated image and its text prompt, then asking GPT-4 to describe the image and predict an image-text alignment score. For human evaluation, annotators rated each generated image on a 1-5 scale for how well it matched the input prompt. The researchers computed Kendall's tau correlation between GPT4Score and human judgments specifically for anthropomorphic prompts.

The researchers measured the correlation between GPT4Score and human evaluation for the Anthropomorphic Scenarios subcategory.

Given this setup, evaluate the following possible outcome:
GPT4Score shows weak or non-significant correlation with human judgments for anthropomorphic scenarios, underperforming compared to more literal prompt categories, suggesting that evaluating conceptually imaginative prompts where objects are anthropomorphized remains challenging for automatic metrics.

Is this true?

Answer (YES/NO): NO